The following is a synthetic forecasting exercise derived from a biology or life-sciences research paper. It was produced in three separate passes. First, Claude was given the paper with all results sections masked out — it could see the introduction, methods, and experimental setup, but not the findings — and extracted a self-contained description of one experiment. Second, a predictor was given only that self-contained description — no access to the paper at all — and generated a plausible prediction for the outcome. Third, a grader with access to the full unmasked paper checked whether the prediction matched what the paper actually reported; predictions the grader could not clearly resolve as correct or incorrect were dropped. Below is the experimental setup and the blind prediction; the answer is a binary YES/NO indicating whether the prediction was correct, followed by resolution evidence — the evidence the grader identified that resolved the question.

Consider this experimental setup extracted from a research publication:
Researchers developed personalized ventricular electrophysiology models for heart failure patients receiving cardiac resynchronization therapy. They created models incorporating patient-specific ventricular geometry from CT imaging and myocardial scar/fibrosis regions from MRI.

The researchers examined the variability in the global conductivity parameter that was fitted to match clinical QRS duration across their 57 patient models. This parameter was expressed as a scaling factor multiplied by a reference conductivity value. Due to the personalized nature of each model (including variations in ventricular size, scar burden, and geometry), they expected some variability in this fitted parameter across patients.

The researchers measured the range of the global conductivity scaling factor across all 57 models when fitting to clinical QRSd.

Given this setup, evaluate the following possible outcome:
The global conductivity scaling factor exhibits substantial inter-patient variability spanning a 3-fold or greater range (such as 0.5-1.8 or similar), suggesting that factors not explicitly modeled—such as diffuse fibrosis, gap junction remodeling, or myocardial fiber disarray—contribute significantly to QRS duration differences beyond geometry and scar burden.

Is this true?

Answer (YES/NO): YES